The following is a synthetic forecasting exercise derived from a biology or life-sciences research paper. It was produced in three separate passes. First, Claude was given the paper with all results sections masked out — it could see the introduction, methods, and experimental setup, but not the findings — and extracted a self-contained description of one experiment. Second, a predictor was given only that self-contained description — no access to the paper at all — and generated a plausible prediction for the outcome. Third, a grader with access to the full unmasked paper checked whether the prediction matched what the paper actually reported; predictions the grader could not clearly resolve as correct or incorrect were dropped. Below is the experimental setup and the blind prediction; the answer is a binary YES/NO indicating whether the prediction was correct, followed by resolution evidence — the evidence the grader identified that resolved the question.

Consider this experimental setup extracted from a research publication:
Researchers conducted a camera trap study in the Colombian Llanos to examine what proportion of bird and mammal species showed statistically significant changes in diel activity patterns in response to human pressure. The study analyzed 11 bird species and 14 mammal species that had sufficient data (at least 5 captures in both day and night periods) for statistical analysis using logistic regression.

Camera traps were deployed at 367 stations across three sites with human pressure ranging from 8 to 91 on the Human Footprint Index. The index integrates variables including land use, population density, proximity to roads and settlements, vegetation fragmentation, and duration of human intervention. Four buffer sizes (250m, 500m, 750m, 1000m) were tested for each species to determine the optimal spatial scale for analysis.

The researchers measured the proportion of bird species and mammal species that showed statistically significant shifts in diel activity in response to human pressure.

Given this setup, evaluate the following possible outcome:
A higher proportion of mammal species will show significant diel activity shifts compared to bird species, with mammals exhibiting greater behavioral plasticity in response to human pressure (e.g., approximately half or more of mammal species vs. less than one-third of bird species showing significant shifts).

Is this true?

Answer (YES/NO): NO